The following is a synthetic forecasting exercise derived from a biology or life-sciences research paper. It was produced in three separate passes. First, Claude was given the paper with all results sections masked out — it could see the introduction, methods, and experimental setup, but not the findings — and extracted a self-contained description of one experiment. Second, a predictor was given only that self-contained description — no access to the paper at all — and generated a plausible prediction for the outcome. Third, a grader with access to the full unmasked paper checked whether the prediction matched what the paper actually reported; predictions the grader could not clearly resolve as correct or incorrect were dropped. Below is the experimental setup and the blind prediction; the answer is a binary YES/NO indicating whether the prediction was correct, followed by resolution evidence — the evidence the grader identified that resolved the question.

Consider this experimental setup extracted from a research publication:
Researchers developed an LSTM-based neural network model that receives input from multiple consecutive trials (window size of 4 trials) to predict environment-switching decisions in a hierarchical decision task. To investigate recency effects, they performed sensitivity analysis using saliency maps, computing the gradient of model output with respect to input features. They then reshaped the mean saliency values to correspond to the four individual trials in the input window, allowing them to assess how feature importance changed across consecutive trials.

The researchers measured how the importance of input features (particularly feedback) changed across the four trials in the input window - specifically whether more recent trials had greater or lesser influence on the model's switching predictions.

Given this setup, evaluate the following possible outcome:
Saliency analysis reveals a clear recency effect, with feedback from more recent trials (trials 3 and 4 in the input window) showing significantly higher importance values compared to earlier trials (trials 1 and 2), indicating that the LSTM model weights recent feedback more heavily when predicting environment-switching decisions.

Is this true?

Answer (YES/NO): YES